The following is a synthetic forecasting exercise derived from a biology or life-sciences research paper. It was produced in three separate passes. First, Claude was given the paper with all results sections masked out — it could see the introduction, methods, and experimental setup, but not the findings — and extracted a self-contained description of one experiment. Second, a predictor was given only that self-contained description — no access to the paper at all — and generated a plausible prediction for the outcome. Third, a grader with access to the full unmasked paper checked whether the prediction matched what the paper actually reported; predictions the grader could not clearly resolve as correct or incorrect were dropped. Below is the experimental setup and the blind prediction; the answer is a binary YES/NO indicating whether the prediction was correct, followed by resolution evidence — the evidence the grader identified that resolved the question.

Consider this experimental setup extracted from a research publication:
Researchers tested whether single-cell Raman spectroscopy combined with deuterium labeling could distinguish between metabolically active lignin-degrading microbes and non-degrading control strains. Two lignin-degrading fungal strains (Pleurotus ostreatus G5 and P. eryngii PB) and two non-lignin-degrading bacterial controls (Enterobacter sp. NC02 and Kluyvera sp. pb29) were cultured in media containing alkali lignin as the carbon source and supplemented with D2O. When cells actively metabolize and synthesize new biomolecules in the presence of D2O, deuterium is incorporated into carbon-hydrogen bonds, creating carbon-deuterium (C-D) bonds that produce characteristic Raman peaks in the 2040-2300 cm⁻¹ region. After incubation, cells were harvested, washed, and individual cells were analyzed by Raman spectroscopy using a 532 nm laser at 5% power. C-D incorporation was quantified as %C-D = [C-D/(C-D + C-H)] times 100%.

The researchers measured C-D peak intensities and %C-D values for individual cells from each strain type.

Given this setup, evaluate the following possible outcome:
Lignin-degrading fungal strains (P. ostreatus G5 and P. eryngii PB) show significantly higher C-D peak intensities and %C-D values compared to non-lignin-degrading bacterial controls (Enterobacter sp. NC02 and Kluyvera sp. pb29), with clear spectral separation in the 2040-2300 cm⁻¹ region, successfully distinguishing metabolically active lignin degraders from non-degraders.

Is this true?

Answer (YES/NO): YES